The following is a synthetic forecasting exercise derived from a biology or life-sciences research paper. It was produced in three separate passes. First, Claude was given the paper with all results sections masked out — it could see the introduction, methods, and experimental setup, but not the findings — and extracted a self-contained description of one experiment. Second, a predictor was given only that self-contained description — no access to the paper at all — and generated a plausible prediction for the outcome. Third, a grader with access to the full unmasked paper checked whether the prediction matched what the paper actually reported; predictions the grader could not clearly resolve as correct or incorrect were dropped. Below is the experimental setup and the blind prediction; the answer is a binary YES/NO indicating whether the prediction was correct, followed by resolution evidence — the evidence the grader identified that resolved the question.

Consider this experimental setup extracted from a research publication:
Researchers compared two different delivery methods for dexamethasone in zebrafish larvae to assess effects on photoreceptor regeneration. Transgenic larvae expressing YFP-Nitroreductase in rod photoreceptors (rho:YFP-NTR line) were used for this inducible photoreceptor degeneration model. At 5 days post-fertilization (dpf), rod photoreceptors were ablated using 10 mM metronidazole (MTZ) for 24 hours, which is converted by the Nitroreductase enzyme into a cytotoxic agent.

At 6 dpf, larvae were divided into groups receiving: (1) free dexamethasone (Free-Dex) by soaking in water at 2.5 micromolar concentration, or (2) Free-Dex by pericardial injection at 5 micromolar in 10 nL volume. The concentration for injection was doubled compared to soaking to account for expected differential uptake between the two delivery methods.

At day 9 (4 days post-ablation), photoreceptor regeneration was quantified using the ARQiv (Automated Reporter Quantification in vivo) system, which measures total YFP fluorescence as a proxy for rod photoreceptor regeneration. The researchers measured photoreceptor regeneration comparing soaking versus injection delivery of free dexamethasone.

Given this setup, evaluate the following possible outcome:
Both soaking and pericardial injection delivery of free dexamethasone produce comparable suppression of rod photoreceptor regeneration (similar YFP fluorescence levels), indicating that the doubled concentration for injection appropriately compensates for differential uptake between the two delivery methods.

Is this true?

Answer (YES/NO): NO